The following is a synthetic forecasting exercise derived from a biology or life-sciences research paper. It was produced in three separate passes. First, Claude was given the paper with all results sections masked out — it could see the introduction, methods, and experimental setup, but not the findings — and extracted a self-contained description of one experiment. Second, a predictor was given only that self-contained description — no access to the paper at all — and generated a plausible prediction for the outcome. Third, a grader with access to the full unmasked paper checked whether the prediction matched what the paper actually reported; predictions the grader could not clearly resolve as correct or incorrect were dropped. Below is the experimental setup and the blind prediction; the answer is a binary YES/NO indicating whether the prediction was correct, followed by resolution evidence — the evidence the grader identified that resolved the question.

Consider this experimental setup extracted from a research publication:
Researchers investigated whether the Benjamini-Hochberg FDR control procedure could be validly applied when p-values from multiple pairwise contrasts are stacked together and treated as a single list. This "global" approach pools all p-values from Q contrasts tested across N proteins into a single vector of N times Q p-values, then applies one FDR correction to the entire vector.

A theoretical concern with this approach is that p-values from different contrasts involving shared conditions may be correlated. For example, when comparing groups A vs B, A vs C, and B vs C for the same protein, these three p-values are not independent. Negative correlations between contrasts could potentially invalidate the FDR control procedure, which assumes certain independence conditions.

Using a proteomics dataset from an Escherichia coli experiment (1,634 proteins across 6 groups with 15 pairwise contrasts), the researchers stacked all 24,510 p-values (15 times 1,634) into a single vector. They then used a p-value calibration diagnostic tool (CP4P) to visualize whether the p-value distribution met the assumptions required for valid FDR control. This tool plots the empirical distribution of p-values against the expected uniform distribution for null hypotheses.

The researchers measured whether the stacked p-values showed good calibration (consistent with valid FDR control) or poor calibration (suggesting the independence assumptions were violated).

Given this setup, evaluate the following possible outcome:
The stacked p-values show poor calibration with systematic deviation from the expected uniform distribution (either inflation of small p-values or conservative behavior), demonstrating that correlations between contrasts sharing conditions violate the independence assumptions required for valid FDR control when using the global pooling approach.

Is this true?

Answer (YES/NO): NO